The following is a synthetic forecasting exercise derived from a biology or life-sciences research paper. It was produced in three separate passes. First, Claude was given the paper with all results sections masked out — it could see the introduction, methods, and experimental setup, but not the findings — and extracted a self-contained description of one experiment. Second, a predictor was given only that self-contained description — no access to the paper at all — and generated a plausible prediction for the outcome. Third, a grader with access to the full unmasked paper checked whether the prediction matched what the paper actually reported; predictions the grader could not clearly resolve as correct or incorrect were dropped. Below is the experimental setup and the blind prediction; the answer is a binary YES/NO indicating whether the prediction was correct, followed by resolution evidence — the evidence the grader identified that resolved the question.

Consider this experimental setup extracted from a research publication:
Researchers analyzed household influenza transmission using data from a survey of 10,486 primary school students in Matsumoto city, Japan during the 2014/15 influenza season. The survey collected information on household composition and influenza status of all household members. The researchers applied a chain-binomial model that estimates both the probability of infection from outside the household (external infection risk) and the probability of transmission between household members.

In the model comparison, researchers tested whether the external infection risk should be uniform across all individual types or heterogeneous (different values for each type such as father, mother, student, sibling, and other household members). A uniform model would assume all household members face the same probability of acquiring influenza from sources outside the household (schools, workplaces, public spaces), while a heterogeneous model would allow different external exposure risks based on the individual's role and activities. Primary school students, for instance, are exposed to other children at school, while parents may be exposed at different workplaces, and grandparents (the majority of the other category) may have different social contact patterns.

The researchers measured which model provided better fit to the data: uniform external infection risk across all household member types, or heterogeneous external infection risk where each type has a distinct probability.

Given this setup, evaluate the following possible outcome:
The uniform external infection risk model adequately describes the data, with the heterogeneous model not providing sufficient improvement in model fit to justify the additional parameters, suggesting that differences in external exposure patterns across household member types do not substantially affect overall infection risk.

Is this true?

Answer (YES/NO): NO